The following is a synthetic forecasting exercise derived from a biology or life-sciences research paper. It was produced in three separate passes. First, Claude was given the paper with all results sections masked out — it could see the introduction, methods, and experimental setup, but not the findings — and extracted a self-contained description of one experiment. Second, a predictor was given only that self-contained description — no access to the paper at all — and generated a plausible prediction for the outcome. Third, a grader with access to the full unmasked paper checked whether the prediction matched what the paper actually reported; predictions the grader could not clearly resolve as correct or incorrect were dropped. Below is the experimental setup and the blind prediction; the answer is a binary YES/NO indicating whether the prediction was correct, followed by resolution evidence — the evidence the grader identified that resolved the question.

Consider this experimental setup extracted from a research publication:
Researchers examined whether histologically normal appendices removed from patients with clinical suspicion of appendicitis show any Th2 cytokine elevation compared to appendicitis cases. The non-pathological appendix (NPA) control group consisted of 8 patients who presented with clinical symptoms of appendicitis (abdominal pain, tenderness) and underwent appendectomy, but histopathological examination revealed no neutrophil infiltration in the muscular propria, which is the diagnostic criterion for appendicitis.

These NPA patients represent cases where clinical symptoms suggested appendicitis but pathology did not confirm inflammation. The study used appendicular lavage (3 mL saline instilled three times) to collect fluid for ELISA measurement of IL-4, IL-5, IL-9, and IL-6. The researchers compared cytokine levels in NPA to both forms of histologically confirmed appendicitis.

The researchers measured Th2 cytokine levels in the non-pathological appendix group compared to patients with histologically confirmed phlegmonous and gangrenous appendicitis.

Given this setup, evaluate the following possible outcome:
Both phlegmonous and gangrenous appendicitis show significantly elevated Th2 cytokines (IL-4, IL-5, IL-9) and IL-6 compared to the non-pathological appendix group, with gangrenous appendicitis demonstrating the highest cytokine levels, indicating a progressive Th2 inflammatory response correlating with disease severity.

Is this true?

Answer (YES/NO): NO